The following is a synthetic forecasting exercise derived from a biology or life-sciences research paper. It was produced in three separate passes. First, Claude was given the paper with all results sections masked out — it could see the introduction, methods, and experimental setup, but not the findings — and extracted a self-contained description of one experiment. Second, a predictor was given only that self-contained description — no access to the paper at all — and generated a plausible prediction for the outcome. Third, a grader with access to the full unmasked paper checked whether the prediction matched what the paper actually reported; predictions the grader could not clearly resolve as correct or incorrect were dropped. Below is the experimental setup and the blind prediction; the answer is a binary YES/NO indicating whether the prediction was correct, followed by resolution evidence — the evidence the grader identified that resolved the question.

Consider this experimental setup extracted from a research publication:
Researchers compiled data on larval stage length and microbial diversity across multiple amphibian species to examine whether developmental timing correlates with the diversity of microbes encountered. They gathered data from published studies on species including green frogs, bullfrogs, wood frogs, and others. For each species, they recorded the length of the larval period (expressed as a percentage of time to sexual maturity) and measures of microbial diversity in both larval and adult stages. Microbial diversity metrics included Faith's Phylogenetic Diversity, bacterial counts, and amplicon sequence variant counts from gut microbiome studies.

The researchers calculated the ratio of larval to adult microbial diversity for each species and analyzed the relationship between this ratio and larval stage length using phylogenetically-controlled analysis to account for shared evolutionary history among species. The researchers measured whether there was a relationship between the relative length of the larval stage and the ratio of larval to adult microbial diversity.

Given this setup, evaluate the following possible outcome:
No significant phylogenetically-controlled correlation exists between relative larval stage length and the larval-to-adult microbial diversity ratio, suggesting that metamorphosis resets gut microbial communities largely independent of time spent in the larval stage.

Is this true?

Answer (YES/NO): NO